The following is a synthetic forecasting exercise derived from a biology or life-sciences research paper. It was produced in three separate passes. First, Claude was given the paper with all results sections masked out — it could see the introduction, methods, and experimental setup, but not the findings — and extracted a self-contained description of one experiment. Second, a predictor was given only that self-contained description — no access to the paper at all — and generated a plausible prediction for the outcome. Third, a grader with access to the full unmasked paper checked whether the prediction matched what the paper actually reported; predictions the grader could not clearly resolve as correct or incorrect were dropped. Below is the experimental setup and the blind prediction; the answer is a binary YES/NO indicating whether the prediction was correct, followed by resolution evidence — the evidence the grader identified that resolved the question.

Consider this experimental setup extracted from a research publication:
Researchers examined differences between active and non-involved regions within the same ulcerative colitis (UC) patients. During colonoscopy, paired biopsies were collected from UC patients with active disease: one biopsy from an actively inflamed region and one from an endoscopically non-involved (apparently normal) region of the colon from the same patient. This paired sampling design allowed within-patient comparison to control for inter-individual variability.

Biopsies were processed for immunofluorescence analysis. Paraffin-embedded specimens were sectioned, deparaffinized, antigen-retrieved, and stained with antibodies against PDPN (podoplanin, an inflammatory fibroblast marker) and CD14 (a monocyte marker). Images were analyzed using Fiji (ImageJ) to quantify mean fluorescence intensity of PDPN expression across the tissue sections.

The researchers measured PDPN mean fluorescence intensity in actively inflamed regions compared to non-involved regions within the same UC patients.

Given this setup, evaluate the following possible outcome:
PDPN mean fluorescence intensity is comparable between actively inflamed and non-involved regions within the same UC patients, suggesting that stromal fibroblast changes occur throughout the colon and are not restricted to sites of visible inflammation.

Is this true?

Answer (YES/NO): NO